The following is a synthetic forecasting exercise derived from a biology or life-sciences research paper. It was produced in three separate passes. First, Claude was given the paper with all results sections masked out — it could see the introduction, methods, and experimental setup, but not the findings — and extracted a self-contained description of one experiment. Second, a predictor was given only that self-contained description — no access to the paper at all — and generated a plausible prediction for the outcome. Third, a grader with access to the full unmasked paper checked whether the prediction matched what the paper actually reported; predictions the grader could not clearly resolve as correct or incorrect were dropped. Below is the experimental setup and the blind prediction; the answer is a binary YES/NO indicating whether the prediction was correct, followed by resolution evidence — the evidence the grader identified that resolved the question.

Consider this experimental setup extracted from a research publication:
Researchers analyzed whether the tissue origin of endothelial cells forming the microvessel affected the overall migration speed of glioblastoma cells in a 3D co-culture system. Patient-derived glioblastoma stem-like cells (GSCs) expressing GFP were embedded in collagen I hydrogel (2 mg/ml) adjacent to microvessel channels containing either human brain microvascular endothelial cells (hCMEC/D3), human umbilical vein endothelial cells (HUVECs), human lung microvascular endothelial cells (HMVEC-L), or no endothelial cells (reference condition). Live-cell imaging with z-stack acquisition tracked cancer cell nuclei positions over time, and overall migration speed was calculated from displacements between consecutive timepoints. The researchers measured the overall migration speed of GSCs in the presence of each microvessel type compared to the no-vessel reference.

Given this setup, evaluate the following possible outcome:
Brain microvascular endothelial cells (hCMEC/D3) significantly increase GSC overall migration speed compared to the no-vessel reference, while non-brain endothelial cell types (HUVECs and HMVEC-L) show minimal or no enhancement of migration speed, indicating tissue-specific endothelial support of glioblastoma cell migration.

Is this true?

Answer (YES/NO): NO